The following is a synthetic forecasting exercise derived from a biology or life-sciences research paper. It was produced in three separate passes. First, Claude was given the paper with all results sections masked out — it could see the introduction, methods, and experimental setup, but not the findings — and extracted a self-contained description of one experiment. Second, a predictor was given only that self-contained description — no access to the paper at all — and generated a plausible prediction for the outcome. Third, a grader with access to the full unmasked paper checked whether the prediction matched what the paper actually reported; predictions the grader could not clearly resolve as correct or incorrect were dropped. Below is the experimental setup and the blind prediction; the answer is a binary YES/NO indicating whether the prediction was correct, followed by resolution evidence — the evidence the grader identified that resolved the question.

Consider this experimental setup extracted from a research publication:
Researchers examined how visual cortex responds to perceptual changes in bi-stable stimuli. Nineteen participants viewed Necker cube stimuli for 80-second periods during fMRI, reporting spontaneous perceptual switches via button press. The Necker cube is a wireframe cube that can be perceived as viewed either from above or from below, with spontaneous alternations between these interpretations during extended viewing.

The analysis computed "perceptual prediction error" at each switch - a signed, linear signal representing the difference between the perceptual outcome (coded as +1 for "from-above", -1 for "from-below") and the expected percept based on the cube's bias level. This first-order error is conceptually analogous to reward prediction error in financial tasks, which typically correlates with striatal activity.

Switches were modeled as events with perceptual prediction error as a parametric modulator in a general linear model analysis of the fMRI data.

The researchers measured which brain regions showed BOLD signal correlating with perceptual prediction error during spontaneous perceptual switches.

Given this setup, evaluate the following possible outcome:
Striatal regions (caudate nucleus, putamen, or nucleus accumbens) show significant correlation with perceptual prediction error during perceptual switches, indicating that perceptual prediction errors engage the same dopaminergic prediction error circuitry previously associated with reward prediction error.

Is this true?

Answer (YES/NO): NO